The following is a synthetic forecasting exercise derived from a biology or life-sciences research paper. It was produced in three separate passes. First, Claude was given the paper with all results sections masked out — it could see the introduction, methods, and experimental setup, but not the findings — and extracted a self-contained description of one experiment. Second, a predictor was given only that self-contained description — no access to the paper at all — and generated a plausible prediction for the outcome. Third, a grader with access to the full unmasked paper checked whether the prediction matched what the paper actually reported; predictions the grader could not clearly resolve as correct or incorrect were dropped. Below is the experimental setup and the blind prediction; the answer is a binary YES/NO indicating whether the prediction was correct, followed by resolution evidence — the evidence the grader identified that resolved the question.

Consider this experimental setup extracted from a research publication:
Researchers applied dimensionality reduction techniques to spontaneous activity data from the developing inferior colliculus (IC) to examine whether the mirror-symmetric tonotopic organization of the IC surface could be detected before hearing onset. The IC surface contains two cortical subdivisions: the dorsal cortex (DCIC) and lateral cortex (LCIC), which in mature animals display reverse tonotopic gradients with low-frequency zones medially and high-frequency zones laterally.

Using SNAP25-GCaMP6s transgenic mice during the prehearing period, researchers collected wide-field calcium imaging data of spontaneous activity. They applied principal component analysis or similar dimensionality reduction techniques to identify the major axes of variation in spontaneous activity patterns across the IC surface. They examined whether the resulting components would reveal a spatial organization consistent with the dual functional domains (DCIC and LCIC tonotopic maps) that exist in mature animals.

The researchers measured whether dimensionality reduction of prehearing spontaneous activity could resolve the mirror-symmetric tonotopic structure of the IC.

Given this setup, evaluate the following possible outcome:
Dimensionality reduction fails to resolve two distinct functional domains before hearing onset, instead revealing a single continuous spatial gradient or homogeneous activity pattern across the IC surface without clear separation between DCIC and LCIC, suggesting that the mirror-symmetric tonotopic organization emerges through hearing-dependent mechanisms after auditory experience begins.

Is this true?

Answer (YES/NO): NO